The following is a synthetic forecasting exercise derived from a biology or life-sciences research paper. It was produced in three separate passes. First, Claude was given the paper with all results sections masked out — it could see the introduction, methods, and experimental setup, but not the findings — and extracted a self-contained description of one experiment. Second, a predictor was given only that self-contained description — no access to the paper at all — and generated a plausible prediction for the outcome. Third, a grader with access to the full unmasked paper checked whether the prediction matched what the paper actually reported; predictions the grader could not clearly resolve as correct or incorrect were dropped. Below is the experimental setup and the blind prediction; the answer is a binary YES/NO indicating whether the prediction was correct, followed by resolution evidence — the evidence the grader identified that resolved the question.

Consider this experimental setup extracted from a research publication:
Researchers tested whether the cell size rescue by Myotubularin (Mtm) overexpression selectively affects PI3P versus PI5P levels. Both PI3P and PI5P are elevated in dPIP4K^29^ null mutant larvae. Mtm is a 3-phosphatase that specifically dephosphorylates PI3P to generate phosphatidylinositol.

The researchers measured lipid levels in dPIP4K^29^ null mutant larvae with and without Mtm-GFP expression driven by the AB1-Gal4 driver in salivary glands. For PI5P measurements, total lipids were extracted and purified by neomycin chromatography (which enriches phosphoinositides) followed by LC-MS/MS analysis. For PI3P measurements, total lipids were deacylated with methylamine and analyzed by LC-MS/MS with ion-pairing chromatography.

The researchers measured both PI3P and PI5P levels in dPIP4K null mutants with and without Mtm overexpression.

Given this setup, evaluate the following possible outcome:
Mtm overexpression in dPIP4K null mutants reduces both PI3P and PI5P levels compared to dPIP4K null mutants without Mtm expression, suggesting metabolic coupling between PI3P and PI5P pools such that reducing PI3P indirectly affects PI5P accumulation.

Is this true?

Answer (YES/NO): NO